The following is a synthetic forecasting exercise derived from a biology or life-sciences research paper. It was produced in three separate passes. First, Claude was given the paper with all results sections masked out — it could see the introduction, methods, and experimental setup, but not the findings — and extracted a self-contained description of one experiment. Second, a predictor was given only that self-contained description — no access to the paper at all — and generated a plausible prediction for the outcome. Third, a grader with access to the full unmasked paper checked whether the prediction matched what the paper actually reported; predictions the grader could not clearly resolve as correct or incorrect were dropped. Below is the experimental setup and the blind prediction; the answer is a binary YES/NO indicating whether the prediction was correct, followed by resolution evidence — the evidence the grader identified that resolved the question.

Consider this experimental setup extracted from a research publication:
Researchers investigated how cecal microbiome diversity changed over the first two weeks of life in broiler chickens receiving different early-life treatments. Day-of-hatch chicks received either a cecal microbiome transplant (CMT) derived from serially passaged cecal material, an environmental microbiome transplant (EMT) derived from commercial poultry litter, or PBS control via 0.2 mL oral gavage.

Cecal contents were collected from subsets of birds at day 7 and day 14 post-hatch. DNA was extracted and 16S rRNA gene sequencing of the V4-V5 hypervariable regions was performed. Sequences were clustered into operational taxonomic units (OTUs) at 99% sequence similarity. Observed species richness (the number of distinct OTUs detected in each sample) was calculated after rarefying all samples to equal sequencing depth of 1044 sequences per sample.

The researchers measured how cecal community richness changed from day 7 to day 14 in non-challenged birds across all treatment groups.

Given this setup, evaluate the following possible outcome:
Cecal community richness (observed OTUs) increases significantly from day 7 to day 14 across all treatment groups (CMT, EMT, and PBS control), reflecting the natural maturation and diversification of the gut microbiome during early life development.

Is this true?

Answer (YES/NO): NO